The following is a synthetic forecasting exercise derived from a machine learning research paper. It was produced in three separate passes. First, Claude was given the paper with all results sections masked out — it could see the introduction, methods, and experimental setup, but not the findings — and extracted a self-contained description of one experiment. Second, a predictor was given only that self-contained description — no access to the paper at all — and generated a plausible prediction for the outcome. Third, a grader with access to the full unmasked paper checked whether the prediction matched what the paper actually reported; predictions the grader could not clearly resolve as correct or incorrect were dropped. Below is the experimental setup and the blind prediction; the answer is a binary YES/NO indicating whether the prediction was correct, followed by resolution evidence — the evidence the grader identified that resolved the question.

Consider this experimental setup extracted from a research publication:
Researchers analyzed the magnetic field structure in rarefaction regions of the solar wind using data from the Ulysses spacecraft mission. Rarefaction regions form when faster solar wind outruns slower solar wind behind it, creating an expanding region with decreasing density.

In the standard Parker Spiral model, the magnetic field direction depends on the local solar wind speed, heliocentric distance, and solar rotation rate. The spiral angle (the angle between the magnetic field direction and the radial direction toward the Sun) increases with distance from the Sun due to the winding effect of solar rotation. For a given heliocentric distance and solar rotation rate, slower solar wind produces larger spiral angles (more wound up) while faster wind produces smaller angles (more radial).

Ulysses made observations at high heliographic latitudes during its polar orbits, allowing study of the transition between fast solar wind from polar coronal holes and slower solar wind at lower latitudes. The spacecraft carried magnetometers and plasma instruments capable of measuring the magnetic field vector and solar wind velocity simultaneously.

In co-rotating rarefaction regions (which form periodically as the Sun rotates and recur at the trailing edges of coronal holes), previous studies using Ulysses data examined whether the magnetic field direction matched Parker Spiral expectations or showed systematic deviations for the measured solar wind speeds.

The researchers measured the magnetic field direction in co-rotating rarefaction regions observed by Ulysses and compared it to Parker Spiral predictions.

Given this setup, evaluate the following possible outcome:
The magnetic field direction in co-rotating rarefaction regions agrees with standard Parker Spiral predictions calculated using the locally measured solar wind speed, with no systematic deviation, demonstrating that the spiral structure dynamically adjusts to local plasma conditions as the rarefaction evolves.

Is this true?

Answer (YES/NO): NO